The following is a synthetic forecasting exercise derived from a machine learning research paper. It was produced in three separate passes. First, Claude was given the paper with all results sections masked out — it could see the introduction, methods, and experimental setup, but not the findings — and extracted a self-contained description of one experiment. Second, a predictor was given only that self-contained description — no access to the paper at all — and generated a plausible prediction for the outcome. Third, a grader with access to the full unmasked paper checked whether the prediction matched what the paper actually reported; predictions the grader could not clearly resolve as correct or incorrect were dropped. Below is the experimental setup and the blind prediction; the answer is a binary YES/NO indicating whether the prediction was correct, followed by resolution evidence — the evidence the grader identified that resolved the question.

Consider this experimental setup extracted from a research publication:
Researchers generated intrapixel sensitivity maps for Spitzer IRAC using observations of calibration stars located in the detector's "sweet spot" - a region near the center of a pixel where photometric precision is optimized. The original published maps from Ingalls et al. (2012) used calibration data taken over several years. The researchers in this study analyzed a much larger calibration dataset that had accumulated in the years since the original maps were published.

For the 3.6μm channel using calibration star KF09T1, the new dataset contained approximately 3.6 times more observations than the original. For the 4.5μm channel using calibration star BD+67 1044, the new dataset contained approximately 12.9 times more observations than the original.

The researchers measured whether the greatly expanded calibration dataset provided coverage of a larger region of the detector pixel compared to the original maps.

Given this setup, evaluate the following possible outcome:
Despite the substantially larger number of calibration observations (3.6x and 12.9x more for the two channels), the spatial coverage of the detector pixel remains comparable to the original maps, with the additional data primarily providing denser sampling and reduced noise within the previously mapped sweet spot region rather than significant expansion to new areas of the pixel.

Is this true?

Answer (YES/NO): NO